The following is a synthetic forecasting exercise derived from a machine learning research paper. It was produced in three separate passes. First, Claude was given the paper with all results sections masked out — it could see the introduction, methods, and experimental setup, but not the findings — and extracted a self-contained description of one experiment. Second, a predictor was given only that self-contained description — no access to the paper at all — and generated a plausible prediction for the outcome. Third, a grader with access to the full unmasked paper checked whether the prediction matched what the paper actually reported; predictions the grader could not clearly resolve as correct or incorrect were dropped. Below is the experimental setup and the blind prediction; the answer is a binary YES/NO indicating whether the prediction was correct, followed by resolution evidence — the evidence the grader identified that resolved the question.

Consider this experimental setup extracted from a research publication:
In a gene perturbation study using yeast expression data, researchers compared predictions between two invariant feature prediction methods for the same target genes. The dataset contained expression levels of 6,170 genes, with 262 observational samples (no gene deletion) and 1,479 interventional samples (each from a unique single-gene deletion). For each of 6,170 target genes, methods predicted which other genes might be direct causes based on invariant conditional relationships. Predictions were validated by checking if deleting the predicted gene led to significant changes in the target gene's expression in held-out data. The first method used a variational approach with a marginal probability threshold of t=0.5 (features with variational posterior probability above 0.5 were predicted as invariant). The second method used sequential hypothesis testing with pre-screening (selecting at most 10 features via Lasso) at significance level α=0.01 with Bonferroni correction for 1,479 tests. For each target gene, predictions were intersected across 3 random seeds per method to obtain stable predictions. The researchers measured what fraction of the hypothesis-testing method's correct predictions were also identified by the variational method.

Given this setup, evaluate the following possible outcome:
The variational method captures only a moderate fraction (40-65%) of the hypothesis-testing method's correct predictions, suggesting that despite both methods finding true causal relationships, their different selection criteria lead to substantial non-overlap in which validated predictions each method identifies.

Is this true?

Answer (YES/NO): YES